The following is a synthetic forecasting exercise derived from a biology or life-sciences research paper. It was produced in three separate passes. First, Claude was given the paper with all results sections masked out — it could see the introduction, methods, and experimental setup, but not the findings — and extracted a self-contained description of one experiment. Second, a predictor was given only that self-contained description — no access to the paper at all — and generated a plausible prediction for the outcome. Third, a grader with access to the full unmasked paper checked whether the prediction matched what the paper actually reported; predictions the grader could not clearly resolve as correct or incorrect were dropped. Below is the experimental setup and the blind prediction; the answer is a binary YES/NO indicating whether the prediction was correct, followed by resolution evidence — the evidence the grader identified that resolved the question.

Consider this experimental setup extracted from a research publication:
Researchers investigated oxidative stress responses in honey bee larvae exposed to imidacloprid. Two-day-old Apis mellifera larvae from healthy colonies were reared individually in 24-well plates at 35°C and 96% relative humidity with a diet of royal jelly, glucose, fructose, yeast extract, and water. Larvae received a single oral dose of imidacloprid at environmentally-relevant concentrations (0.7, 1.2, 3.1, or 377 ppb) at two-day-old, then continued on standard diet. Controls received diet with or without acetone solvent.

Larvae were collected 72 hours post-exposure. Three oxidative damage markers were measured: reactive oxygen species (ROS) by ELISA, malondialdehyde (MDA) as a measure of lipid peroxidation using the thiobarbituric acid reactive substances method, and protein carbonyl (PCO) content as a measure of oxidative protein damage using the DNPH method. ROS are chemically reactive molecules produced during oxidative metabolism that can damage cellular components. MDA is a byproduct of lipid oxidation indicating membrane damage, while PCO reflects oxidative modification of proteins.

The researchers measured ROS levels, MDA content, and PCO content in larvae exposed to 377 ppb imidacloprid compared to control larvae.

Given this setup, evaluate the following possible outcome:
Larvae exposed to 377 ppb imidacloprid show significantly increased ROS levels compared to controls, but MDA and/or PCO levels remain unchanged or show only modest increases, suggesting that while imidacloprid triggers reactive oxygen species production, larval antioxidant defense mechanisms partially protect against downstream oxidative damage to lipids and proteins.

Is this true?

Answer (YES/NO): NO